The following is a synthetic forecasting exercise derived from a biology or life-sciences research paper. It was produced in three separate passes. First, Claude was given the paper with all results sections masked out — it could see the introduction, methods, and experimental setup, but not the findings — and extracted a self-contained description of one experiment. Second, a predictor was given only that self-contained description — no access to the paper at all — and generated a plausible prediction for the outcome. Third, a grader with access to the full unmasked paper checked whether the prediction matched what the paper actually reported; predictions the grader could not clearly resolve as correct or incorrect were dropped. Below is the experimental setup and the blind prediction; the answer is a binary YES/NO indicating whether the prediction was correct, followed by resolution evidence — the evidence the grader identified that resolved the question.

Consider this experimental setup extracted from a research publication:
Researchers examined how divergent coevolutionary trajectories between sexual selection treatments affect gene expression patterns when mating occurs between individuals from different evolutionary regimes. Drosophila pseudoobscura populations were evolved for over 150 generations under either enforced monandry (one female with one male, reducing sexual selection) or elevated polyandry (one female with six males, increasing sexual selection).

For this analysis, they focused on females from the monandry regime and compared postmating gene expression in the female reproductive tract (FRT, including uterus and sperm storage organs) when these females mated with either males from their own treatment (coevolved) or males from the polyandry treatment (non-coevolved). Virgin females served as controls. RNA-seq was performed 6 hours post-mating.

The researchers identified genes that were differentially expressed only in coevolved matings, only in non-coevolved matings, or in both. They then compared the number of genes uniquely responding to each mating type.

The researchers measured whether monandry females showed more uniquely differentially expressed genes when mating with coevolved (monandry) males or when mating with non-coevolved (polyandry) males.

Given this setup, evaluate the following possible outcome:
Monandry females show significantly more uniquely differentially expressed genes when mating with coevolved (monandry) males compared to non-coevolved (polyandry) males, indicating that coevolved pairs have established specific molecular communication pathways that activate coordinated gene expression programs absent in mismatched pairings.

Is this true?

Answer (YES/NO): NO